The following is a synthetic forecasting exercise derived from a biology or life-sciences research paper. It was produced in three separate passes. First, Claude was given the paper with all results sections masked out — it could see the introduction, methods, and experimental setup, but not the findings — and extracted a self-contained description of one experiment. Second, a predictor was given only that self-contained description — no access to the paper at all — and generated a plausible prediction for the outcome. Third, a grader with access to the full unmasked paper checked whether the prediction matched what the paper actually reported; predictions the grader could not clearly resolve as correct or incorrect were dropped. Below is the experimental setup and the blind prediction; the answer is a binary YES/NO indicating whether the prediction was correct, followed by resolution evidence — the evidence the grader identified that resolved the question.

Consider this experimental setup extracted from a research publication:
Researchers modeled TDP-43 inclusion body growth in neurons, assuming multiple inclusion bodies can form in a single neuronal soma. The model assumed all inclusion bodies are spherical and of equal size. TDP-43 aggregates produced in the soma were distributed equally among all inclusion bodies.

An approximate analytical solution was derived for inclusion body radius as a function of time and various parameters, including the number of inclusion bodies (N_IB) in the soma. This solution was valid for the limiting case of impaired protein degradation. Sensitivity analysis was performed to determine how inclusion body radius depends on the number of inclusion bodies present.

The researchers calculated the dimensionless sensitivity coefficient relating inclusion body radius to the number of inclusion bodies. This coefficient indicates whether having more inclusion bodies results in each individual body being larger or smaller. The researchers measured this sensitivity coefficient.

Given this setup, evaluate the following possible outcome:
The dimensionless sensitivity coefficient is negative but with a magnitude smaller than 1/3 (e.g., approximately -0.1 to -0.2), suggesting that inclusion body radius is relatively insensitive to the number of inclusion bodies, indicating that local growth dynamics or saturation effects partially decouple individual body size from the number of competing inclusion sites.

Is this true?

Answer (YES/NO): NO